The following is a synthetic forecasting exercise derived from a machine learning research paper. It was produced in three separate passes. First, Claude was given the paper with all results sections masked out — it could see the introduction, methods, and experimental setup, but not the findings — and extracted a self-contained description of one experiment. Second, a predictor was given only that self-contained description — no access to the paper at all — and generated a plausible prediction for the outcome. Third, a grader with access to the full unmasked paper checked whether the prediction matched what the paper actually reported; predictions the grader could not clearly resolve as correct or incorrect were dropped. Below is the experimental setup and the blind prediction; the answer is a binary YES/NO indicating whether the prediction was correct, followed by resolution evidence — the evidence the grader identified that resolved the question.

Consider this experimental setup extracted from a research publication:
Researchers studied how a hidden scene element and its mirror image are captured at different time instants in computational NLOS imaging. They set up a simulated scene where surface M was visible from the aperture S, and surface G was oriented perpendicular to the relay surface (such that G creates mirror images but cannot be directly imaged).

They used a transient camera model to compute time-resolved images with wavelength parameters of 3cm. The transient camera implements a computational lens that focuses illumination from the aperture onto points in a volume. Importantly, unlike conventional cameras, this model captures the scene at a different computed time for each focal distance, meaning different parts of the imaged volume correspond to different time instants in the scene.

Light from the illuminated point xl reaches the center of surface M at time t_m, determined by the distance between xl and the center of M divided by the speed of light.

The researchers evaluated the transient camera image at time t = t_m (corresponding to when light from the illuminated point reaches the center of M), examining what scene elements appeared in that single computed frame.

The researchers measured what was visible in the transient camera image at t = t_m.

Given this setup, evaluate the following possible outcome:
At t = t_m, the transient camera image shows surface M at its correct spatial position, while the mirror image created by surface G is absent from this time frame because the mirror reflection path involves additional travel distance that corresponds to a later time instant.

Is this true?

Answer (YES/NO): NO